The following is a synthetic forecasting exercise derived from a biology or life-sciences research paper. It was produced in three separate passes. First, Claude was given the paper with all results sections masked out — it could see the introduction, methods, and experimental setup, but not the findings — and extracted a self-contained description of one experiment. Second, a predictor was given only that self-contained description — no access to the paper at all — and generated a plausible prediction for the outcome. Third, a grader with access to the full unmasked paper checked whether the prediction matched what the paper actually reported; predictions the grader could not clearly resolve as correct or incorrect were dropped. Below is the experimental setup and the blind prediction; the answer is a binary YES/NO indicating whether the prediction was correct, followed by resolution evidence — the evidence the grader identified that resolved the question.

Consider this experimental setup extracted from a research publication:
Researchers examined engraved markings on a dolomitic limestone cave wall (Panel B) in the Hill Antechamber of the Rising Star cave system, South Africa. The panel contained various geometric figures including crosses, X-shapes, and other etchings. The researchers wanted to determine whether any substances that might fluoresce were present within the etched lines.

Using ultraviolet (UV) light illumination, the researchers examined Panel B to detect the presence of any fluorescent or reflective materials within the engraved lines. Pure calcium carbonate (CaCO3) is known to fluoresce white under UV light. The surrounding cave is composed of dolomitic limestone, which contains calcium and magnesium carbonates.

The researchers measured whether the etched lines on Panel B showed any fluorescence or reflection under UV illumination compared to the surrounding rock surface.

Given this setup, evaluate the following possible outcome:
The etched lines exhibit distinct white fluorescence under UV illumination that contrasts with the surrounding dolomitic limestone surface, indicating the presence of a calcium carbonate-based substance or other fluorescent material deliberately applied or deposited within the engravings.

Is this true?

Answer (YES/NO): NO